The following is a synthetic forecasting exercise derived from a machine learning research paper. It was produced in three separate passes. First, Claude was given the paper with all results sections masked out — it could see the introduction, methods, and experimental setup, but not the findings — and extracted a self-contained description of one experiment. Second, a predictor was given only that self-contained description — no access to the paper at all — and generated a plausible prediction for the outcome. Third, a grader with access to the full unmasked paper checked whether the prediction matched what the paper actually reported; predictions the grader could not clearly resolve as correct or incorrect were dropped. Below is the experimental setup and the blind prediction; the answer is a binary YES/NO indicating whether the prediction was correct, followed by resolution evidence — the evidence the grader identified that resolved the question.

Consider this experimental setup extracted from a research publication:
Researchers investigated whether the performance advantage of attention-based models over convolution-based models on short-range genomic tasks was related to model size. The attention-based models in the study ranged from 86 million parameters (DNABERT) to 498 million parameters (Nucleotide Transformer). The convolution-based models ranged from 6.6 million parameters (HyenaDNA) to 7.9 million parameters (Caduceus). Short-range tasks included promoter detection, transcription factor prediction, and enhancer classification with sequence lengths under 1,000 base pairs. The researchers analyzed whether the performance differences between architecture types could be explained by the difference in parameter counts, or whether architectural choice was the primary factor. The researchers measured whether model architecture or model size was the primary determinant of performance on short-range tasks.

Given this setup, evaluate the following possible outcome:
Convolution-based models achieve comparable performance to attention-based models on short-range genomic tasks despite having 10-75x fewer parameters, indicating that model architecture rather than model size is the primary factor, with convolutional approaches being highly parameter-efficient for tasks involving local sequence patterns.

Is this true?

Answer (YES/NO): NO